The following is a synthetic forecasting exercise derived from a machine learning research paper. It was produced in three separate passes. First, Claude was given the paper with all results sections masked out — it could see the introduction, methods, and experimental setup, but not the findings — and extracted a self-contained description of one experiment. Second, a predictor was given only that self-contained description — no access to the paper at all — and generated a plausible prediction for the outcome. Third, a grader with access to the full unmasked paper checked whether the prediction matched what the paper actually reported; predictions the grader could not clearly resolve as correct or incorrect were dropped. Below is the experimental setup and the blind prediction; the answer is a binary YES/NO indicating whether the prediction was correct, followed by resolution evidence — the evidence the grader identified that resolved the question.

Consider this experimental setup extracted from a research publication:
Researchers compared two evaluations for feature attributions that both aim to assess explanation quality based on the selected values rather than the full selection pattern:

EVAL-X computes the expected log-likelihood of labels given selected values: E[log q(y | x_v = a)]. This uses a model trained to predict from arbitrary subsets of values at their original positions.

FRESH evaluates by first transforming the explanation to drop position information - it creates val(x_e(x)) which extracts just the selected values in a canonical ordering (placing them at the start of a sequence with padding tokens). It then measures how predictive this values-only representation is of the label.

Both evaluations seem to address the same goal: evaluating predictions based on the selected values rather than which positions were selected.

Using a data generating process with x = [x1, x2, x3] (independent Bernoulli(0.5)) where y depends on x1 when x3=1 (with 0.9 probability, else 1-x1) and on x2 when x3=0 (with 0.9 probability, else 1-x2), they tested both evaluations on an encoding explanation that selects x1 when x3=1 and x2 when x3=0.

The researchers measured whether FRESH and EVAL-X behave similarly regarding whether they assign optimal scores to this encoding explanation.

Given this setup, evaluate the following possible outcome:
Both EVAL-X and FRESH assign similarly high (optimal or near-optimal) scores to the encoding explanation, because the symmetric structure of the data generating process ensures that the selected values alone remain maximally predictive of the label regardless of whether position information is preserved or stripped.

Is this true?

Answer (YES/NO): NO